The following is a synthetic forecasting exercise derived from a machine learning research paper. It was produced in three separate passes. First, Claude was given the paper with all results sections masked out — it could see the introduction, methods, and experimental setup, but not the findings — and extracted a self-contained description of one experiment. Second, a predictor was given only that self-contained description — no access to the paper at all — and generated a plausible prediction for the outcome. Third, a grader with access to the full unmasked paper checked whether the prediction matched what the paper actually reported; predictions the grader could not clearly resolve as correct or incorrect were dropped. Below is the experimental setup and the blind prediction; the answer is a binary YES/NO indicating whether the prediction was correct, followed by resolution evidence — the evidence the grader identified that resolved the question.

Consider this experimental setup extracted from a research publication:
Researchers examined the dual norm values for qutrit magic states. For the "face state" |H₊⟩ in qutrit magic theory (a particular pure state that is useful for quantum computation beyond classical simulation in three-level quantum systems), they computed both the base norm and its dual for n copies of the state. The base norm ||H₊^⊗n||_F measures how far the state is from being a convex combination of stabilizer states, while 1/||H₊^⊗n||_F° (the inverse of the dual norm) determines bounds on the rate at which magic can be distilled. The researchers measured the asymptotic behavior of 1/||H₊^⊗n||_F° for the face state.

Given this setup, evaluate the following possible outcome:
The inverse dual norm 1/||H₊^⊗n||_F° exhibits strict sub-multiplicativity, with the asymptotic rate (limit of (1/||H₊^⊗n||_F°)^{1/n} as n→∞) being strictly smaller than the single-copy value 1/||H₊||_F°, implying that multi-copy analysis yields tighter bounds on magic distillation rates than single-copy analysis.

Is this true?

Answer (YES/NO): NO